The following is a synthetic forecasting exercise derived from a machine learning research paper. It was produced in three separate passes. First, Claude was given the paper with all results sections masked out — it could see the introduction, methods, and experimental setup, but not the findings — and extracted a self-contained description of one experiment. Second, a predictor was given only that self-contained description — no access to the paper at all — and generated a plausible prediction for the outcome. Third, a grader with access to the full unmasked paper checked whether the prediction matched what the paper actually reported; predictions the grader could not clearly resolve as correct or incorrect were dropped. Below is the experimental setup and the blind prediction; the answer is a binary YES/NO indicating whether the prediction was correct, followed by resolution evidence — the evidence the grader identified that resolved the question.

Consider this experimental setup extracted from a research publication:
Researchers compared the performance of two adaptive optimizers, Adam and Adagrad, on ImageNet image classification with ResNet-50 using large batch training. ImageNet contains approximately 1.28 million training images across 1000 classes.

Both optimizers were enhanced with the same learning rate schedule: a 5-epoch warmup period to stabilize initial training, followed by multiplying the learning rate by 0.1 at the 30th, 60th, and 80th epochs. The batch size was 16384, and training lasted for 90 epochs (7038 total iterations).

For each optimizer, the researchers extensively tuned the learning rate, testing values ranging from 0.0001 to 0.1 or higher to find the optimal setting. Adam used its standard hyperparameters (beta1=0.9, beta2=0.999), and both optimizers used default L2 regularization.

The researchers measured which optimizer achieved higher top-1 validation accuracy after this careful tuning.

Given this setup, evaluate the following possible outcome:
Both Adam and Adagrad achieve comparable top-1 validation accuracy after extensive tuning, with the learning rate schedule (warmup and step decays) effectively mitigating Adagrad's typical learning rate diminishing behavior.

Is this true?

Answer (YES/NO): NO